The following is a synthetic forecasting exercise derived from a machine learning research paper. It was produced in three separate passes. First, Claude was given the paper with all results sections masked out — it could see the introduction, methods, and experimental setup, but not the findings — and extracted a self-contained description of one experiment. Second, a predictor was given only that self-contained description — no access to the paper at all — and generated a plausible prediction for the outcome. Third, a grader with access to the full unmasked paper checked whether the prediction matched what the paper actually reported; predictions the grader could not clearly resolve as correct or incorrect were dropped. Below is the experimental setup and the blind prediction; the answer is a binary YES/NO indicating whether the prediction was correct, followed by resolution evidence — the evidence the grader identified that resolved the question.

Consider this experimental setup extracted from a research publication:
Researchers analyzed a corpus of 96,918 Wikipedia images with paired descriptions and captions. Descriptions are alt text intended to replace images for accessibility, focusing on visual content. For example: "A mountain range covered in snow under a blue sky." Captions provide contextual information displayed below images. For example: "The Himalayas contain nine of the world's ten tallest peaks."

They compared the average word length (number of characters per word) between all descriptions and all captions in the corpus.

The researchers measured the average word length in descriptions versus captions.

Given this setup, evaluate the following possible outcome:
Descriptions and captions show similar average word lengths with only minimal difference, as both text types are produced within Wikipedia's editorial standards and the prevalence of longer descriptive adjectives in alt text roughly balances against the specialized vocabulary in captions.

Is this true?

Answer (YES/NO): NO